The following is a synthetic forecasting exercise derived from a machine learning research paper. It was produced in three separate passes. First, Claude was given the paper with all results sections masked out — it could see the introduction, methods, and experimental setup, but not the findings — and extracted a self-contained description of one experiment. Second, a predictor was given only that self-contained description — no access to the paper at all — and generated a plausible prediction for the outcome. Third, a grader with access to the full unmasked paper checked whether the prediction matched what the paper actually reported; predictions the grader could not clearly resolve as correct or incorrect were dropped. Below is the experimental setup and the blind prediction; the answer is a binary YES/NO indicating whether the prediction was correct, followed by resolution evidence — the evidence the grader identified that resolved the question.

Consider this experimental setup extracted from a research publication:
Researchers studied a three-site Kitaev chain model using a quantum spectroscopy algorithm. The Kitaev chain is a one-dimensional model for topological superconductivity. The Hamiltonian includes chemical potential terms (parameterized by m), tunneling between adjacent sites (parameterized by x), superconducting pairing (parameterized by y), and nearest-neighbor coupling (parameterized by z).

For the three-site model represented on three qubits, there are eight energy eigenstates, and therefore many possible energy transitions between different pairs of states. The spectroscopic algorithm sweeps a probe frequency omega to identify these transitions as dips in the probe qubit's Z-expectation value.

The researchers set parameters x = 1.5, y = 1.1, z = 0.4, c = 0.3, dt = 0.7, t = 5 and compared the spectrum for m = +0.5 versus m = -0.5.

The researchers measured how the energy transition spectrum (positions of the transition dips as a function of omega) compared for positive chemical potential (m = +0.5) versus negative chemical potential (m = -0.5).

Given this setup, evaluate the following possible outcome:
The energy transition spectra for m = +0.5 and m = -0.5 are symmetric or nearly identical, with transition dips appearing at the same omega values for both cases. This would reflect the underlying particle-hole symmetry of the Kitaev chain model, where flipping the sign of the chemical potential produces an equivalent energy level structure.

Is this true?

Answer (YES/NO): NO